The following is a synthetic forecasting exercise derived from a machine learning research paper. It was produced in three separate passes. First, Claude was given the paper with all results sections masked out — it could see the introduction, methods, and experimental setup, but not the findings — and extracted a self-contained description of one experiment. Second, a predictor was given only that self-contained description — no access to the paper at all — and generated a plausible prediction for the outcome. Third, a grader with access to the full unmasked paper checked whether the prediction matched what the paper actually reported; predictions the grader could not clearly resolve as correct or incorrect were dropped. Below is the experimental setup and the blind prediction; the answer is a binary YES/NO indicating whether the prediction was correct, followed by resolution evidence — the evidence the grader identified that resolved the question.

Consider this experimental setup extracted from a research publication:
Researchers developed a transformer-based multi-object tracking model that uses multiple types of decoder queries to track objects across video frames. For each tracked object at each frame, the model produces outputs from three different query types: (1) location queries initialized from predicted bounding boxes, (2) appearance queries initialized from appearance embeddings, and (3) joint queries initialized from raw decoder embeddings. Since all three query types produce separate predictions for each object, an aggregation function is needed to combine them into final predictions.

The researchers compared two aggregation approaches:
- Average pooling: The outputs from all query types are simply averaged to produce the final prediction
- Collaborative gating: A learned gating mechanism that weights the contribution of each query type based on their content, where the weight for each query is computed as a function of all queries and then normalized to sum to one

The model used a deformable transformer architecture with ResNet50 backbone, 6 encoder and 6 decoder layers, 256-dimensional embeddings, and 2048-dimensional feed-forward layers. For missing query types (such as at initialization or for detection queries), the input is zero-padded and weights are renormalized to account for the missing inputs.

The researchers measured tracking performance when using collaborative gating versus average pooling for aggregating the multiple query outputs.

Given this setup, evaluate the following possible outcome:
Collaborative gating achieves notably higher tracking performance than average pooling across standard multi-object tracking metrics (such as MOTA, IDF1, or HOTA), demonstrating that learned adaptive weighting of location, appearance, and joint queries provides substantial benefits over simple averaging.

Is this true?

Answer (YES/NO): YES